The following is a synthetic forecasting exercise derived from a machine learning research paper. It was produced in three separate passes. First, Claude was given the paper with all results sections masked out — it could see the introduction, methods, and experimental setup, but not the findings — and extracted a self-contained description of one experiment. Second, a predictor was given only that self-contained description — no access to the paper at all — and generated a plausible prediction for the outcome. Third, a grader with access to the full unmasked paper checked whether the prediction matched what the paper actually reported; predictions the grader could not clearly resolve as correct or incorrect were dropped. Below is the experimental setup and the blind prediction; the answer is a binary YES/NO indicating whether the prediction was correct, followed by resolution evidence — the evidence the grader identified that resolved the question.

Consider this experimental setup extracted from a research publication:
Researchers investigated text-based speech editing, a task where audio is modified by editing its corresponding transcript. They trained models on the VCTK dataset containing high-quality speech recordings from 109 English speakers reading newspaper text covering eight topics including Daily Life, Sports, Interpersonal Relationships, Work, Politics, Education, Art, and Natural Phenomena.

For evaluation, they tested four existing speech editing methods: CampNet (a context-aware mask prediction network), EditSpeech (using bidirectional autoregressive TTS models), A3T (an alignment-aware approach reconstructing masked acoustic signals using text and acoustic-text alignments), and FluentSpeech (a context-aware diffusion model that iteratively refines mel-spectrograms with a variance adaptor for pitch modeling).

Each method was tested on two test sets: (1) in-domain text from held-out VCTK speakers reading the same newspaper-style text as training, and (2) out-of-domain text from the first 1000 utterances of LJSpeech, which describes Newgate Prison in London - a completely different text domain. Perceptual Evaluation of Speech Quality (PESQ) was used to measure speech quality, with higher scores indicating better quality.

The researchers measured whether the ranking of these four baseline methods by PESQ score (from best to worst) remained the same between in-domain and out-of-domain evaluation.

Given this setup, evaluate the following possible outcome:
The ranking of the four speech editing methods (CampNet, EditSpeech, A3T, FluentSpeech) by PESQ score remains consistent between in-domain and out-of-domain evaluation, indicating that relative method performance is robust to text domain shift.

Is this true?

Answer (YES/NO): NO